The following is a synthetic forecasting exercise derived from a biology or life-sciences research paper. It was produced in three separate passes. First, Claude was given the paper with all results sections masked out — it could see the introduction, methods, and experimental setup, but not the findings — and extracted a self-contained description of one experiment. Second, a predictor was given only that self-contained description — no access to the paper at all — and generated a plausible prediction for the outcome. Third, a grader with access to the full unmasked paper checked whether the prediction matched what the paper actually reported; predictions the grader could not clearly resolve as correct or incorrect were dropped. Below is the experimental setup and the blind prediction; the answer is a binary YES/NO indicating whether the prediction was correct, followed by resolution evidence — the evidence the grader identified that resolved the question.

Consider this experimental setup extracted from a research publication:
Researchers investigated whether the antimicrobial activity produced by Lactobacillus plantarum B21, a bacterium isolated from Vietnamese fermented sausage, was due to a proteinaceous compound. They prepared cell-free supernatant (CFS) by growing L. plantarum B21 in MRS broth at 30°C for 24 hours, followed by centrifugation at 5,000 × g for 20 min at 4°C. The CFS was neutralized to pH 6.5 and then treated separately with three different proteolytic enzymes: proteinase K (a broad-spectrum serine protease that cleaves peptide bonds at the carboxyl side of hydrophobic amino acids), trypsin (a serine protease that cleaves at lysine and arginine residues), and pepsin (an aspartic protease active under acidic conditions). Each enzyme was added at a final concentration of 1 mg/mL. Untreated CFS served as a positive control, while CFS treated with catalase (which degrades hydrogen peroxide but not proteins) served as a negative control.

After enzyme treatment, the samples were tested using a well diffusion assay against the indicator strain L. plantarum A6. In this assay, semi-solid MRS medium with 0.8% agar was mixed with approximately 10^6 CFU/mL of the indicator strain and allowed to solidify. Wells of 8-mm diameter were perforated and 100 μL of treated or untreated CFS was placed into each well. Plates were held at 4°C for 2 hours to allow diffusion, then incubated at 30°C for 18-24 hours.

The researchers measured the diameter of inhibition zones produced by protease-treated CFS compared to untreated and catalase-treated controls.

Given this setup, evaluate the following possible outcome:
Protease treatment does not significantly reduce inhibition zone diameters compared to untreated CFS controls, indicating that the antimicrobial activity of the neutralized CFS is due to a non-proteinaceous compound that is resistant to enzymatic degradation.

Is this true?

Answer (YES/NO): NO